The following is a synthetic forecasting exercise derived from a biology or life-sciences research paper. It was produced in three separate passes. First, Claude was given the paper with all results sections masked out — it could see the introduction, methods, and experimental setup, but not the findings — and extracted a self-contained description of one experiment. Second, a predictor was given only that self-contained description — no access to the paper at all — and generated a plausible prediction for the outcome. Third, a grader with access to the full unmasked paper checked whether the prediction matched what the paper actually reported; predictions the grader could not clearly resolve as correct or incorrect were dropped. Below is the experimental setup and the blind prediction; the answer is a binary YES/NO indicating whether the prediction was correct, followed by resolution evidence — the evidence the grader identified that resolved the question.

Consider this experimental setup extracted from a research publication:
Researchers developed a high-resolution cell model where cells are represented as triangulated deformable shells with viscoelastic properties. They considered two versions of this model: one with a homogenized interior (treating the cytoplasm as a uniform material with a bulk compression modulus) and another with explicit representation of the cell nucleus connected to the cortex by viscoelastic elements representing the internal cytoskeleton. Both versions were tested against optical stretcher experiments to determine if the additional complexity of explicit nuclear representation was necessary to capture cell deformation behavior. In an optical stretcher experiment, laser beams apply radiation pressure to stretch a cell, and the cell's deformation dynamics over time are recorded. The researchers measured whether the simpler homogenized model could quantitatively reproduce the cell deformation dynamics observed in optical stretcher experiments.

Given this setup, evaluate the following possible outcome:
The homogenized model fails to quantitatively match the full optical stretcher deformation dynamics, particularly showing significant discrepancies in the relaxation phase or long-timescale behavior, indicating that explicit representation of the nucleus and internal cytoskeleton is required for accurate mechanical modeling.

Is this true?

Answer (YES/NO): NO